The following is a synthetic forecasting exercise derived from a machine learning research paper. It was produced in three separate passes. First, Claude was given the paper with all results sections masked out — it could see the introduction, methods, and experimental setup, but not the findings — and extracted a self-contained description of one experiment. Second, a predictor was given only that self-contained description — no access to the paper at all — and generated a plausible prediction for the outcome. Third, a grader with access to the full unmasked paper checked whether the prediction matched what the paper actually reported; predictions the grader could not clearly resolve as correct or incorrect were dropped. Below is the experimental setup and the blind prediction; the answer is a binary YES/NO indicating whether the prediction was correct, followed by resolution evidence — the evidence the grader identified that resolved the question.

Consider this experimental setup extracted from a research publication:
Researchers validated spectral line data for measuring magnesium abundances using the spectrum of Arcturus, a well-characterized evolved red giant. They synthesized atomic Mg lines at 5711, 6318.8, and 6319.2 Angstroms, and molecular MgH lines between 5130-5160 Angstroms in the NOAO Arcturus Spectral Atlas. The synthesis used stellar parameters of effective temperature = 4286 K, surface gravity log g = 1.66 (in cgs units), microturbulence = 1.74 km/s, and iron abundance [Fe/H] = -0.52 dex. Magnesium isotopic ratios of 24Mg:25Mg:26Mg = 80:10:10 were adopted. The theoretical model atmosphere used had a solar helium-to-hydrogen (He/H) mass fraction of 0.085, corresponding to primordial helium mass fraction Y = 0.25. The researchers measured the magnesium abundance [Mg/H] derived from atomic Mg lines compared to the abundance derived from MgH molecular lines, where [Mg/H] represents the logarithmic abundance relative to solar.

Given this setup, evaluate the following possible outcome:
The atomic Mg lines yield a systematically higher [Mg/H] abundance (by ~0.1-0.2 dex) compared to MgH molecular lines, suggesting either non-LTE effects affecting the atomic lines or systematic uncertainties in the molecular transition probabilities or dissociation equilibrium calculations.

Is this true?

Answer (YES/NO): NO